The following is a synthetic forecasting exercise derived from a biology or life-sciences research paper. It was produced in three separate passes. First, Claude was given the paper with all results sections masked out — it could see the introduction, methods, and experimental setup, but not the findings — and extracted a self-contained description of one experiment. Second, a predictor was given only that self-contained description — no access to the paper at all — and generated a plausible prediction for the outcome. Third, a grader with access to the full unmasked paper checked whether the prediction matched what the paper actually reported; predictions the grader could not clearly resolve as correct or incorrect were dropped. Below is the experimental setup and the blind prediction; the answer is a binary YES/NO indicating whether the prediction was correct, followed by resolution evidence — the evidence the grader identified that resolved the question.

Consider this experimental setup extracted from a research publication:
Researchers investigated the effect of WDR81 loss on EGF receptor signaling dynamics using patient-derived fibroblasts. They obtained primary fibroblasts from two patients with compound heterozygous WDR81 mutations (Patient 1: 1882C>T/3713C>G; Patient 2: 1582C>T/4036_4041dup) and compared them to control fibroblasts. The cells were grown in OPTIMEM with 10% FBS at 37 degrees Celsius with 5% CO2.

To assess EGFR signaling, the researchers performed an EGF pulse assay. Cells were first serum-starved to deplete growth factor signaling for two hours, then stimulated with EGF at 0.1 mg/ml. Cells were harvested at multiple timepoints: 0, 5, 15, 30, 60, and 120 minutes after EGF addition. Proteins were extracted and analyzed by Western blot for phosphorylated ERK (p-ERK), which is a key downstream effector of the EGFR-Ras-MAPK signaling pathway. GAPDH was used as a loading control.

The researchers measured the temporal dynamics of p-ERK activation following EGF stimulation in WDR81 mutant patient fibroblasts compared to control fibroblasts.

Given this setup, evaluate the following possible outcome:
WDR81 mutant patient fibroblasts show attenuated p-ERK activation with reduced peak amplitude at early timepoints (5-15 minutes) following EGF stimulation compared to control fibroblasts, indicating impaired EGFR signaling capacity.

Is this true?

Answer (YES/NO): YES